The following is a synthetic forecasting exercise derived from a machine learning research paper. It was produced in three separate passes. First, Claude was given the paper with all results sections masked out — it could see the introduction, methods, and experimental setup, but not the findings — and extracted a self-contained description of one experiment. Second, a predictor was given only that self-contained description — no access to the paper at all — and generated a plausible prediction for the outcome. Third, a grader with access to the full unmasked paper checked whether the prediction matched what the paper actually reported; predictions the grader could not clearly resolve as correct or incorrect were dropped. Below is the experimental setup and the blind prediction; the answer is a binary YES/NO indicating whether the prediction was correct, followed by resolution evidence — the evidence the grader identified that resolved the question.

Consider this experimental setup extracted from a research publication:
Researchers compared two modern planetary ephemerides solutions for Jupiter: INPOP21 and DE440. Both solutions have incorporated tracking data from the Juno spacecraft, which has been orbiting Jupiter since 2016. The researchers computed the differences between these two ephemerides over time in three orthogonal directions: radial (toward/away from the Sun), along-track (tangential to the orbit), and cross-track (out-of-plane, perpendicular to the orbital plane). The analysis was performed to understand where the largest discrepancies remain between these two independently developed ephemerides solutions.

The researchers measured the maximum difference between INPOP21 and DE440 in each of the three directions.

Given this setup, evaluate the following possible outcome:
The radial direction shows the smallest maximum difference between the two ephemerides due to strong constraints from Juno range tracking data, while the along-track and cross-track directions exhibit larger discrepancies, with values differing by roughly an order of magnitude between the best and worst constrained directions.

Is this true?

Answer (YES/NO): NO